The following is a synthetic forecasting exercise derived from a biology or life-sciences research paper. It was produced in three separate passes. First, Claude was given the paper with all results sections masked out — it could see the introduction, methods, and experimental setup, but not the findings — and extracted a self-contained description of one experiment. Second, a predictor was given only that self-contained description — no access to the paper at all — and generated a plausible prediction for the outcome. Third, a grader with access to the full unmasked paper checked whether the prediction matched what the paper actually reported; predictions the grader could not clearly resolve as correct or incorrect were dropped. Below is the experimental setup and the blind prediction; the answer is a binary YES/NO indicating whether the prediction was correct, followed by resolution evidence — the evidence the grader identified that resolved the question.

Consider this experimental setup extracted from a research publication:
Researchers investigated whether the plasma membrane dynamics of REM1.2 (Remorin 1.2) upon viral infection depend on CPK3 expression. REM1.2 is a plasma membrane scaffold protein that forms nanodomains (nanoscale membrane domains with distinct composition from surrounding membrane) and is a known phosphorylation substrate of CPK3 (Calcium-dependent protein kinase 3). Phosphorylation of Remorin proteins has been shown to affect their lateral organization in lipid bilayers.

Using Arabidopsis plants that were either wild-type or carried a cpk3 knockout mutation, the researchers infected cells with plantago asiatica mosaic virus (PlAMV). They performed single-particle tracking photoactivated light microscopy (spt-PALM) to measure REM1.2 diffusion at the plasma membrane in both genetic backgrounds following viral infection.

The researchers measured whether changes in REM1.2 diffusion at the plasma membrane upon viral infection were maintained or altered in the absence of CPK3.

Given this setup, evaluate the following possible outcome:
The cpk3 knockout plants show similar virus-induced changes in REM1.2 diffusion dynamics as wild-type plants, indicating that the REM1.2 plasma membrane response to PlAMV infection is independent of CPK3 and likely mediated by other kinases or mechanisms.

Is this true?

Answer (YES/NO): NO